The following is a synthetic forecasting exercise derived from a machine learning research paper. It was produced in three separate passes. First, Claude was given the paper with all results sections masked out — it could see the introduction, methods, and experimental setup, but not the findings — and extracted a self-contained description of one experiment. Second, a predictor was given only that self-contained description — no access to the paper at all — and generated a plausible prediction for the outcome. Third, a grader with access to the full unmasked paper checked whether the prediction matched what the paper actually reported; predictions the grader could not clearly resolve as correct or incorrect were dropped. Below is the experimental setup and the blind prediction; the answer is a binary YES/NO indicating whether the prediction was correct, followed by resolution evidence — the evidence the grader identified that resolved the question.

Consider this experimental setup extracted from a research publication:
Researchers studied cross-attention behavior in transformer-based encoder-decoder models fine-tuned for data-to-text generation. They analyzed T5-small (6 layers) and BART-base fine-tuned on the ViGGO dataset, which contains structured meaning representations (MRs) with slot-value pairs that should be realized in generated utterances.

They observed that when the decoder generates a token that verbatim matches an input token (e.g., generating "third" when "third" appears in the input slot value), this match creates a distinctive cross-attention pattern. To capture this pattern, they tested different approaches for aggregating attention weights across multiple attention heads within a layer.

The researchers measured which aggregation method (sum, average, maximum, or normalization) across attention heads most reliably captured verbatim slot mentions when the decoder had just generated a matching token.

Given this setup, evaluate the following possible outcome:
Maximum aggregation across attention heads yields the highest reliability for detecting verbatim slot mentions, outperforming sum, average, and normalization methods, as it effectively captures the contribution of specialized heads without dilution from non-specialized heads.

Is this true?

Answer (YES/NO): YES